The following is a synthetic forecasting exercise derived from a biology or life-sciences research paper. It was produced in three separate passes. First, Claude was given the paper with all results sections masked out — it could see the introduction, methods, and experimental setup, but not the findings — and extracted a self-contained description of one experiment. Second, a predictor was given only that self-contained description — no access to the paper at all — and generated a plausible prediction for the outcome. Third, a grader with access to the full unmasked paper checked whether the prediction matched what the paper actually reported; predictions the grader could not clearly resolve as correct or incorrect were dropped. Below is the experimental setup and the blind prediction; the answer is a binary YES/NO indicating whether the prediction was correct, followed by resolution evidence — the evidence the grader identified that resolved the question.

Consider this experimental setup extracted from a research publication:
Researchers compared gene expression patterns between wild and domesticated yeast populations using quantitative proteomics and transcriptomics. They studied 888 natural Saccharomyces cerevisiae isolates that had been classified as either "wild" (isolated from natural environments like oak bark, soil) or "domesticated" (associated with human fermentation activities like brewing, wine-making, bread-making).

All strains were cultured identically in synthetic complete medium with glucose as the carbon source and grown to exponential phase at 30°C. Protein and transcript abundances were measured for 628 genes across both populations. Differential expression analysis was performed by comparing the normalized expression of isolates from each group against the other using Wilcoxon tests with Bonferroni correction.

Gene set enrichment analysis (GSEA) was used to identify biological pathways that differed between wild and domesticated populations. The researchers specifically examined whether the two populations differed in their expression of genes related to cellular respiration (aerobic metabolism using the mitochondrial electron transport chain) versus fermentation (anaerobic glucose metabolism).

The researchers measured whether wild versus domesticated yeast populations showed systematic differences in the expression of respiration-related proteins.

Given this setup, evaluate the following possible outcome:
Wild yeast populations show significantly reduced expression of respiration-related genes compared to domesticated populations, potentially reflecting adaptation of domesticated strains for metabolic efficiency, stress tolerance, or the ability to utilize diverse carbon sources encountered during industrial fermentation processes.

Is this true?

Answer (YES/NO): NO